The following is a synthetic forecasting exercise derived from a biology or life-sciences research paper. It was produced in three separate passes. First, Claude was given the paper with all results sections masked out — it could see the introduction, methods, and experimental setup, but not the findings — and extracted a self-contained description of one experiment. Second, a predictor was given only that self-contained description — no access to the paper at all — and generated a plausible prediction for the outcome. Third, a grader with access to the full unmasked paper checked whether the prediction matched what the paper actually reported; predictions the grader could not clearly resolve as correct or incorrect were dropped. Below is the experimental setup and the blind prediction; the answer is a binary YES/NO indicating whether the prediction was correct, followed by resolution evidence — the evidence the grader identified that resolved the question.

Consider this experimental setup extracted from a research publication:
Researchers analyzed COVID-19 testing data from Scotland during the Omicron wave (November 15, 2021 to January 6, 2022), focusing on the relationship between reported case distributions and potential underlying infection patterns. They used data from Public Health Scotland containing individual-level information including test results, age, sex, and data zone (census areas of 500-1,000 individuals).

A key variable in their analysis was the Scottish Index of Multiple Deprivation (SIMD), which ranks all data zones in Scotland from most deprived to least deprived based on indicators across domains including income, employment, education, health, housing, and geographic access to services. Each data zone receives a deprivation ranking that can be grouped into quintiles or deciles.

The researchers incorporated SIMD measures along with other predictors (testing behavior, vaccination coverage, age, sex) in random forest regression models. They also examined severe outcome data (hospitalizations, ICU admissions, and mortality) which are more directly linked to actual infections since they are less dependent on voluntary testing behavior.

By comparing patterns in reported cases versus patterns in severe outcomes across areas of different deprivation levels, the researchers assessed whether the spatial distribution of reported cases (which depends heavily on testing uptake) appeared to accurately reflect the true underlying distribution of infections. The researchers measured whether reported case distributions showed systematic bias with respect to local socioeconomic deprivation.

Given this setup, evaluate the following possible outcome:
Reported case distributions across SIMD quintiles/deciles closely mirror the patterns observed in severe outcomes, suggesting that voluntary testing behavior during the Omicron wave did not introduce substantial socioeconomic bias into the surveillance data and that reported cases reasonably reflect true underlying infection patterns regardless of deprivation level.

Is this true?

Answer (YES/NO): NO